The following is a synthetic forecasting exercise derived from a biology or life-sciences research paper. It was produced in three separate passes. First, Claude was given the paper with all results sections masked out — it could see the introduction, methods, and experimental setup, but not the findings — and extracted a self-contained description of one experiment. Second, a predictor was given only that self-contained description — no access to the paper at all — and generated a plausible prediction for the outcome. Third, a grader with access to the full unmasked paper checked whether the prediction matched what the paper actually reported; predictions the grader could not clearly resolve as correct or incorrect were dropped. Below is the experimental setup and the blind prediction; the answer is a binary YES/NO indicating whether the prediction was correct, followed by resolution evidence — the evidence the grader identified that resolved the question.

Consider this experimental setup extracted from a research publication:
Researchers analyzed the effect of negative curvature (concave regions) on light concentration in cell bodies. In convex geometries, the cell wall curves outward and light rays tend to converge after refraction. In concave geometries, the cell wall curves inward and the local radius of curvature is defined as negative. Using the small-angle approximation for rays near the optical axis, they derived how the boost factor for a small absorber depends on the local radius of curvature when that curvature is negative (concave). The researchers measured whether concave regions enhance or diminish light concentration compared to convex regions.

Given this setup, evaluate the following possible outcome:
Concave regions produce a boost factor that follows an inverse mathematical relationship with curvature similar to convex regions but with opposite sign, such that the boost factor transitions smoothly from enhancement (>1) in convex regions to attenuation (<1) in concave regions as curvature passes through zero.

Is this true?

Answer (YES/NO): NO